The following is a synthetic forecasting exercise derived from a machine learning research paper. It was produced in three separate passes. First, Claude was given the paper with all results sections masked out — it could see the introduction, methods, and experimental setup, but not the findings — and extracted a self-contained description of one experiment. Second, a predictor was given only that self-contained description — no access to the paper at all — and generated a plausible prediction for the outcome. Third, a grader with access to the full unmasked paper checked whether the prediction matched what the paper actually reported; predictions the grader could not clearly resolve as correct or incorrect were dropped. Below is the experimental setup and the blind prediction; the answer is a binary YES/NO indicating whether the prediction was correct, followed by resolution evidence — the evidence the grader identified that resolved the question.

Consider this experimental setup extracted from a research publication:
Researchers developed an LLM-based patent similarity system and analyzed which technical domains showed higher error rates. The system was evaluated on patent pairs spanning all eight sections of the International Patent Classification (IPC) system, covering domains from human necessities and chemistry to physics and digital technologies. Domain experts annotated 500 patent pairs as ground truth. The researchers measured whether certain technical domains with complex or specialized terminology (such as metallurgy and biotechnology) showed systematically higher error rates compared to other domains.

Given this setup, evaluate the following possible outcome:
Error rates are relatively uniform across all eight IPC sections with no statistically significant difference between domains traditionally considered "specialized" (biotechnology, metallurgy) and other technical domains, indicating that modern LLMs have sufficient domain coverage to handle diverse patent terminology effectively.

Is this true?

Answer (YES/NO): NO